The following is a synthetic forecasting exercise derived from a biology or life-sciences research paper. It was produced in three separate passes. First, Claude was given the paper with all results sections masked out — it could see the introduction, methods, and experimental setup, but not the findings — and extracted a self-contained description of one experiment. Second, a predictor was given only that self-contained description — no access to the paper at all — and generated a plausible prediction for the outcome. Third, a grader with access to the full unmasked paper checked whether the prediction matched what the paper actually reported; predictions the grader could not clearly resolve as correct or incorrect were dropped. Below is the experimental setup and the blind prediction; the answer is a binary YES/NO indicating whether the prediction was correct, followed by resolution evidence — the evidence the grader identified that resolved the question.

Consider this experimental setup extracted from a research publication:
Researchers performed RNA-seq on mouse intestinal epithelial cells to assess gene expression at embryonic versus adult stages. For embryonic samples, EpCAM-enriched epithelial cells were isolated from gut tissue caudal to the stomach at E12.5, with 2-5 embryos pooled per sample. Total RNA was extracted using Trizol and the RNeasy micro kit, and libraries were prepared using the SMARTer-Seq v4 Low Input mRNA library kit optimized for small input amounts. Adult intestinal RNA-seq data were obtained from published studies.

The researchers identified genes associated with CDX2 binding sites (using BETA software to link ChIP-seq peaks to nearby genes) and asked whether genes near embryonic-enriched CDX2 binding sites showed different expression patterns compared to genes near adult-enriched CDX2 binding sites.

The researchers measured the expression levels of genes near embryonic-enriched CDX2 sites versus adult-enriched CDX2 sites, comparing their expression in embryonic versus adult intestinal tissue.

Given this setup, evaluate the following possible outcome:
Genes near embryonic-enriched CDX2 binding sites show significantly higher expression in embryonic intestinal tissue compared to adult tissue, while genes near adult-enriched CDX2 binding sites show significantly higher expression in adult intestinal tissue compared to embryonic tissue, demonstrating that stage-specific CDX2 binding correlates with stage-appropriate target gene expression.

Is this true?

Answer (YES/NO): YES